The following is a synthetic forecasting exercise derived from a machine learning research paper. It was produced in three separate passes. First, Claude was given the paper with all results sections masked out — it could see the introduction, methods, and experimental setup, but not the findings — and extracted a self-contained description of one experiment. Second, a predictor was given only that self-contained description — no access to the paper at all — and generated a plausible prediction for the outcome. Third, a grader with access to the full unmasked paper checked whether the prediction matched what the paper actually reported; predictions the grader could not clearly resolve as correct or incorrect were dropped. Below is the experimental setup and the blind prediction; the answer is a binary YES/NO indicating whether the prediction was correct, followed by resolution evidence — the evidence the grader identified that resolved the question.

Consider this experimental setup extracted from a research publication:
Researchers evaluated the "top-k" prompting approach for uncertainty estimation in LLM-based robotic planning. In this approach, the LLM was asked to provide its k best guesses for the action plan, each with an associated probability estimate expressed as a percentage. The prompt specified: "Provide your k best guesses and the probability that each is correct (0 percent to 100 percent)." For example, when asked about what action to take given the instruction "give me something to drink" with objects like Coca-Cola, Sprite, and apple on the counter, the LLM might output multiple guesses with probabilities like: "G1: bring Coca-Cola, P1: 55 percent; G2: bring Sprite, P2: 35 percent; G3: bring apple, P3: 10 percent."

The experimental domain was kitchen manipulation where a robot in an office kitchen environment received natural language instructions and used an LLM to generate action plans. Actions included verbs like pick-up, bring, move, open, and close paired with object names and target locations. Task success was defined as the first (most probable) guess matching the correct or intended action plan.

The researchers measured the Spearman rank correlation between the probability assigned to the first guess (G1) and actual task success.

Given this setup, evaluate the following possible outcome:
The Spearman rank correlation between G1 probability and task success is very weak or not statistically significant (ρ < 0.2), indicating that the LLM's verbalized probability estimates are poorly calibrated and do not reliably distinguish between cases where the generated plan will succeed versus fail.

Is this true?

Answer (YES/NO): NO